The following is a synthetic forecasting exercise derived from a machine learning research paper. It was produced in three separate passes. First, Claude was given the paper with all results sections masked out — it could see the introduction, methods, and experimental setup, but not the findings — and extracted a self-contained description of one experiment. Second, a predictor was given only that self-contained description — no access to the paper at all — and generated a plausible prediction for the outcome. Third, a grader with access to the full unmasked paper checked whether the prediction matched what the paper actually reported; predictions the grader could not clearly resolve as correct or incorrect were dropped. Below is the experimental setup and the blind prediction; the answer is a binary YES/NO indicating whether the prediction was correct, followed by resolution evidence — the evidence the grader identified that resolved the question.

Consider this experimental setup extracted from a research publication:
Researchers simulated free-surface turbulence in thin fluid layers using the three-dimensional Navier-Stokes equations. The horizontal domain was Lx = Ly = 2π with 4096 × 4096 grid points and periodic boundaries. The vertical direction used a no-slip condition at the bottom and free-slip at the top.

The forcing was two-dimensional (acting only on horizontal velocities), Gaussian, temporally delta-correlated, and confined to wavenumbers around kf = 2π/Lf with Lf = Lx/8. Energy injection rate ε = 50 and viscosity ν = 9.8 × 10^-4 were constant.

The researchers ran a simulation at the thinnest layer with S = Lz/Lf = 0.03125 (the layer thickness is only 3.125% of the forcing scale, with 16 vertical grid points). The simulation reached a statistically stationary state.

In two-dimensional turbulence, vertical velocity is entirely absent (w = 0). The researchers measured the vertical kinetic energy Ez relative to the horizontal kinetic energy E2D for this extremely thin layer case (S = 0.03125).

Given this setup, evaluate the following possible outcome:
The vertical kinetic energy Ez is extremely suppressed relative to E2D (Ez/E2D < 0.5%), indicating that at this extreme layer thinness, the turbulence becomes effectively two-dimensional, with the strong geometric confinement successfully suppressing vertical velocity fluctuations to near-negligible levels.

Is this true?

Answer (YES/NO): YES